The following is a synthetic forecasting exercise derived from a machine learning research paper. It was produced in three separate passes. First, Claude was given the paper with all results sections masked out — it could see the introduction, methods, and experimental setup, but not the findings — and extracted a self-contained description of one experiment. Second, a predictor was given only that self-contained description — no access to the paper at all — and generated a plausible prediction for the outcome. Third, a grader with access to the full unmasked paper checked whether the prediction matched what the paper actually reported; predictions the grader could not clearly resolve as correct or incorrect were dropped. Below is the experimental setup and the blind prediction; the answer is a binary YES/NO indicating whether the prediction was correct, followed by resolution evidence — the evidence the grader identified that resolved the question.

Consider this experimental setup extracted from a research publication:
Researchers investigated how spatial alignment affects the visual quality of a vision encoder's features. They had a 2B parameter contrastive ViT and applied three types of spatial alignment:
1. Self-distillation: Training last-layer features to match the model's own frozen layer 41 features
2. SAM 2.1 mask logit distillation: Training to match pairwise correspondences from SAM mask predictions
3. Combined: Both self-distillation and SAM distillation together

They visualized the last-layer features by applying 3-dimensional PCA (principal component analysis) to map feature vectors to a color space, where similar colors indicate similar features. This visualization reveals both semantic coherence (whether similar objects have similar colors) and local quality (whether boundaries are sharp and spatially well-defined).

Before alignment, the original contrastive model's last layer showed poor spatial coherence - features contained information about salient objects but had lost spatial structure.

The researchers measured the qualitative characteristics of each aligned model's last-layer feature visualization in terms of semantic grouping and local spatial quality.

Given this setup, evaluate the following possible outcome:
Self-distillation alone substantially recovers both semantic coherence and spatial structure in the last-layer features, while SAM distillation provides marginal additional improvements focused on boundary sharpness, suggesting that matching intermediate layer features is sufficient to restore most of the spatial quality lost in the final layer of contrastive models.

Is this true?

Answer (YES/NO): NO